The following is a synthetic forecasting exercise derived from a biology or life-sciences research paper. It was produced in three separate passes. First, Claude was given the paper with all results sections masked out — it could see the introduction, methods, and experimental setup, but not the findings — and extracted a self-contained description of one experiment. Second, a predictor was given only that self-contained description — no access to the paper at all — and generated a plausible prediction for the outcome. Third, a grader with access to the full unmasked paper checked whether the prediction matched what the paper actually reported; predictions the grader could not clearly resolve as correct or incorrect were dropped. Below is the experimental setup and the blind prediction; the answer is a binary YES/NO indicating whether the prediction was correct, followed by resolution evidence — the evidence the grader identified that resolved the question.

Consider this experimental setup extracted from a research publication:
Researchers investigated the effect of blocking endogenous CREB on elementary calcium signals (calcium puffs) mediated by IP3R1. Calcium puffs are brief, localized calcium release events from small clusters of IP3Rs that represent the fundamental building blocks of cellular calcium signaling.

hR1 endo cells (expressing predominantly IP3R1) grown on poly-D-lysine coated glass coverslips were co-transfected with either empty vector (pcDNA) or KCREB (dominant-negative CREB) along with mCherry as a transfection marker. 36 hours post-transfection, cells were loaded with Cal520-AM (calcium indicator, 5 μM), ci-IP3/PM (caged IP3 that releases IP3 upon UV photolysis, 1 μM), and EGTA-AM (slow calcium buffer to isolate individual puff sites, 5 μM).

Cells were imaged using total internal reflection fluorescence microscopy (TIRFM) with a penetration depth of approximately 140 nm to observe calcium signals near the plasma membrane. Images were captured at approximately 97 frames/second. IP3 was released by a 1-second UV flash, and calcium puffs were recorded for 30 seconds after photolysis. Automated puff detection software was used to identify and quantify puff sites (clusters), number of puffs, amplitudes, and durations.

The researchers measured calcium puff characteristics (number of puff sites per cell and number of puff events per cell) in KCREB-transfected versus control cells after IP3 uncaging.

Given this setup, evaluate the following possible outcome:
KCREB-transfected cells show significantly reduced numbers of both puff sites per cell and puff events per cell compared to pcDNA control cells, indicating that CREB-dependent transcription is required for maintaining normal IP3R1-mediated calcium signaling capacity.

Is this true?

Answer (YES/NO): YES